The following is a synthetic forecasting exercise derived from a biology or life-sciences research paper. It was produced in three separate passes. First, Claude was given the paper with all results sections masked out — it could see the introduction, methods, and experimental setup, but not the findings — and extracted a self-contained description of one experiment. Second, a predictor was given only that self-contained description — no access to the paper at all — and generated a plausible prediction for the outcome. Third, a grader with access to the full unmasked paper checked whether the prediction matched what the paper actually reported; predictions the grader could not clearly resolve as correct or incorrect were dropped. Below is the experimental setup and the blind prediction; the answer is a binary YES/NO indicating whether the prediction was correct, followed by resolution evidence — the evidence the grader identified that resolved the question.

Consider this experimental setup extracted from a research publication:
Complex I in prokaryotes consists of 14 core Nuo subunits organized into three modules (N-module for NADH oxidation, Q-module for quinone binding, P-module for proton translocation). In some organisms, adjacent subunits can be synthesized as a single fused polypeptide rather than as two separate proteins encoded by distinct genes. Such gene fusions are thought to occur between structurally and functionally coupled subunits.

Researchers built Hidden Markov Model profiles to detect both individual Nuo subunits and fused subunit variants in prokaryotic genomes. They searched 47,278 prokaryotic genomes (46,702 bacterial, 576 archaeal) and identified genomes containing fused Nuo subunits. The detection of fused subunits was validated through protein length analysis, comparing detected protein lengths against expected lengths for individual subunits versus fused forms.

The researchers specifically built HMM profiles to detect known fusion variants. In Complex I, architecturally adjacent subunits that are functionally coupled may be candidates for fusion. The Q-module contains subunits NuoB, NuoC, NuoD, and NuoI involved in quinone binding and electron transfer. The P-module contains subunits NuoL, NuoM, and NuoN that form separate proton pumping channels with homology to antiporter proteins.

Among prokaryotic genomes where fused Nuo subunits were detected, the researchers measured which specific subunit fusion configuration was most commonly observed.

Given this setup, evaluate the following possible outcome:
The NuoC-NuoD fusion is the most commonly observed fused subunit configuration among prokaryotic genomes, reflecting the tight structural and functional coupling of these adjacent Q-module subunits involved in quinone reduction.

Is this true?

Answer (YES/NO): YES